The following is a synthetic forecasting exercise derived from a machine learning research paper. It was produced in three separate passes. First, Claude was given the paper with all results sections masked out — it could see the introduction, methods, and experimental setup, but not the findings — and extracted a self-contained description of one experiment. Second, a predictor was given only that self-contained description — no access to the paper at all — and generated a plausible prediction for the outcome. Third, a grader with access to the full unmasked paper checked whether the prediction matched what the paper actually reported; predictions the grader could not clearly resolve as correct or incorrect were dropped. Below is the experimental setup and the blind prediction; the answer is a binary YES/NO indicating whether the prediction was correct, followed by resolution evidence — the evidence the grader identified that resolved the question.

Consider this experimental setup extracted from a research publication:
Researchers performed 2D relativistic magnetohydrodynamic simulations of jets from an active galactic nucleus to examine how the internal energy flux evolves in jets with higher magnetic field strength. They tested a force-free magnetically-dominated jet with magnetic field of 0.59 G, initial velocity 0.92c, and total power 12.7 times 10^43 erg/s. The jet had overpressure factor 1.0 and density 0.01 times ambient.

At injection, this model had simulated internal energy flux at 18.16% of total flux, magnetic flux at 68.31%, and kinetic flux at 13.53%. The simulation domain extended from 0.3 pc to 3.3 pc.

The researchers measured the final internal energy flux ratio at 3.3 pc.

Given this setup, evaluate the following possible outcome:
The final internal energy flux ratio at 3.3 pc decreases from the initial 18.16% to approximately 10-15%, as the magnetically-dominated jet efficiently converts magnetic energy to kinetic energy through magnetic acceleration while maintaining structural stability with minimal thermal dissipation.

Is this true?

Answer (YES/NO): YES